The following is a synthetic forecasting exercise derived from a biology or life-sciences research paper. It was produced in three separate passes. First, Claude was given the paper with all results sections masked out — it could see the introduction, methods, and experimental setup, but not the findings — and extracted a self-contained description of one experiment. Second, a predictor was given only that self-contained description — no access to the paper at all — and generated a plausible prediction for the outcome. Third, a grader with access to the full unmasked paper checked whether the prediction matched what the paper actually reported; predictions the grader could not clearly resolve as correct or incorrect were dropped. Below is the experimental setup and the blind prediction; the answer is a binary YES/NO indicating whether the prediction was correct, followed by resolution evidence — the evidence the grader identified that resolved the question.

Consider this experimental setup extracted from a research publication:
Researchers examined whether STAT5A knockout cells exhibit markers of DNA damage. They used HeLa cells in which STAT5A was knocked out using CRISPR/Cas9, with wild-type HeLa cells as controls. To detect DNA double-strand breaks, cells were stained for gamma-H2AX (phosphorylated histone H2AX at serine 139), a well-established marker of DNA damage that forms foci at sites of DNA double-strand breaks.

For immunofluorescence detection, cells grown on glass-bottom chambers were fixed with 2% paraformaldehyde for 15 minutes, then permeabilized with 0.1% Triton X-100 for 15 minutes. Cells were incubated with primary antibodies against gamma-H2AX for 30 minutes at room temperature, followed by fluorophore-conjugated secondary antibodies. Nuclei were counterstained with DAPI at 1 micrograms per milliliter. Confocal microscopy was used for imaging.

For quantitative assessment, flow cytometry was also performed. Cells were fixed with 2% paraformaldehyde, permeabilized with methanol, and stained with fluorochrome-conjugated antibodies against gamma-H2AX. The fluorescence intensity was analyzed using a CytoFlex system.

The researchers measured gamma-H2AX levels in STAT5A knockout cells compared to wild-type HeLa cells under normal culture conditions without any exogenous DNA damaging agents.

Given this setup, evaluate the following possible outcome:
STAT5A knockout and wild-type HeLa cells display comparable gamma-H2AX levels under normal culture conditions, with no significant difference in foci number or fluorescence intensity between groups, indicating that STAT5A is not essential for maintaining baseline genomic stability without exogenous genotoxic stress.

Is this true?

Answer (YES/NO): NO